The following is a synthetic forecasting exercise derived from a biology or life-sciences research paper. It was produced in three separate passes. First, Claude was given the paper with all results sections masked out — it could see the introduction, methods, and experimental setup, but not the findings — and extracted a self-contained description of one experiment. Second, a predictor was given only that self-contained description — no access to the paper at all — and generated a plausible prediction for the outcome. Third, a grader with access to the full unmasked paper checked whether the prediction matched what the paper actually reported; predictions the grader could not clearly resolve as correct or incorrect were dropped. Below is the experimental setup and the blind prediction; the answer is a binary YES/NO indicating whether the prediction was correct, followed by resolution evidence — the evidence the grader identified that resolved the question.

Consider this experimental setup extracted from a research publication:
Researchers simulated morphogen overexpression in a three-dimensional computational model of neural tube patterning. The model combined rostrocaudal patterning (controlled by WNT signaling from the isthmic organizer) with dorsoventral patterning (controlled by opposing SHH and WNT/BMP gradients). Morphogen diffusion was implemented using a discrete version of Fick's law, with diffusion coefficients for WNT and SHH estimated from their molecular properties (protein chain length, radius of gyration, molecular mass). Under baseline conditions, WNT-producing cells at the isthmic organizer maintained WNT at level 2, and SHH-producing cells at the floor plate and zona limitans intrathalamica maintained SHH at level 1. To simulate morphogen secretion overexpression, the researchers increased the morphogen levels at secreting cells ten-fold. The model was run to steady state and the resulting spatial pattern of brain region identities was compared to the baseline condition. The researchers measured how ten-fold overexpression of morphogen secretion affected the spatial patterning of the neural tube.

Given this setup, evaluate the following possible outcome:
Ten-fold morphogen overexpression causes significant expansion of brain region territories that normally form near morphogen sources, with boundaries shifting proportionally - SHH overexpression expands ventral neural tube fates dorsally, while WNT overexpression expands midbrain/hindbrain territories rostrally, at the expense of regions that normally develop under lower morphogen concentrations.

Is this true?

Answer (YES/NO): NO